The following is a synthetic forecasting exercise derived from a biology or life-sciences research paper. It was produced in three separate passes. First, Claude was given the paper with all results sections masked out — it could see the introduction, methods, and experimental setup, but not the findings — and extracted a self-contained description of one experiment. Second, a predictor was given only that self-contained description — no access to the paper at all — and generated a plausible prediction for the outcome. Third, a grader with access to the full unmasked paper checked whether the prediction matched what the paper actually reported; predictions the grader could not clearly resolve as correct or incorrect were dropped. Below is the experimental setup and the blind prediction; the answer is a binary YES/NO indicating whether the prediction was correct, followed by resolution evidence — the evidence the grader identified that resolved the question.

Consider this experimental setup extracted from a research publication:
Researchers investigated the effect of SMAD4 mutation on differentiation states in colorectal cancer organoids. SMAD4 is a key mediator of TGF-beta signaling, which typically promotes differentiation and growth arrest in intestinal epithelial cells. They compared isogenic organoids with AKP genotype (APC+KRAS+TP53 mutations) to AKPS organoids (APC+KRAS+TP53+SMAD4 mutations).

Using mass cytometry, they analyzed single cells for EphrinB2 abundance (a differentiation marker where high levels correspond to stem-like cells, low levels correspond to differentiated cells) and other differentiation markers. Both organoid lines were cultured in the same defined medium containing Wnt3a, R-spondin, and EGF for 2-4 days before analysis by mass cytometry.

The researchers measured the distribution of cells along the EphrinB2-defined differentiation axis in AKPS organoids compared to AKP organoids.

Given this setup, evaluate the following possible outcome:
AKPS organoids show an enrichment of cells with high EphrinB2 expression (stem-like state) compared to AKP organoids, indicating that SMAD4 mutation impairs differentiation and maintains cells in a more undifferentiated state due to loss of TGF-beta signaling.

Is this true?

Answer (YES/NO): YES